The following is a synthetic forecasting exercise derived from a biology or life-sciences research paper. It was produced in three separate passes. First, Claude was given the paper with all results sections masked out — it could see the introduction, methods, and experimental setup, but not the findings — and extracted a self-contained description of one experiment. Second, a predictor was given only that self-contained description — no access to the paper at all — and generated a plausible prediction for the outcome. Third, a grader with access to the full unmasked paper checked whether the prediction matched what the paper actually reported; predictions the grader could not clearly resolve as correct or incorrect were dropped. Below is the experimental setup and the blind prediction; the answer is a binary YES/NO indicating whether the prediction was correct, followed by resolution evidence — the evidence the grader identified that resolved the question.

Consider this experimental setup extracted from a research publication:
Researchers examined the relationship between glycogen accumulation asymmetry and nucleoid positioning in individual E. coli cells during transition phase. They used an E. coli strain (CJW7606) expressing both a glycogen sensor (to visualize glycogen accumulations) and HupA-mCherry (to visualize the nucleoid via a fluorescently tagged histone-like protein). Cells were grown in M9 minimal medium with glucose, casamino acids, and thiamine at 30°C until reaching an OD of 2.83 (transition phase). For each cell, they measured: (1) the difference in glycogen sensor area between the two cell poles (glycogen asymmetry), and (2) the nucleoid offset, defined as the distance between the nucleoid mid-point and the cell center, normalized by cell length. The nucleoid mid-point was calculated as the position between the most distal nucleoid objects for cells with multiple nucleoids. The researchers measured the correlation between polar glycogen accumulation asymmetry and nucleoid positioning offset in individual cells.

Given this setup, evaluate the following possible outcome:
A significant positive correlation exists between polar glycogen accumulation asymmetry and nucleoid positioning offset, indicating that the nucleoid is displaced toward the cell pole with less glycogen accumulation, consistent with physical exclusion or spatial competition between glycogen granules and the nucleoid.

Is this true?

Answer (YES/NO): YES